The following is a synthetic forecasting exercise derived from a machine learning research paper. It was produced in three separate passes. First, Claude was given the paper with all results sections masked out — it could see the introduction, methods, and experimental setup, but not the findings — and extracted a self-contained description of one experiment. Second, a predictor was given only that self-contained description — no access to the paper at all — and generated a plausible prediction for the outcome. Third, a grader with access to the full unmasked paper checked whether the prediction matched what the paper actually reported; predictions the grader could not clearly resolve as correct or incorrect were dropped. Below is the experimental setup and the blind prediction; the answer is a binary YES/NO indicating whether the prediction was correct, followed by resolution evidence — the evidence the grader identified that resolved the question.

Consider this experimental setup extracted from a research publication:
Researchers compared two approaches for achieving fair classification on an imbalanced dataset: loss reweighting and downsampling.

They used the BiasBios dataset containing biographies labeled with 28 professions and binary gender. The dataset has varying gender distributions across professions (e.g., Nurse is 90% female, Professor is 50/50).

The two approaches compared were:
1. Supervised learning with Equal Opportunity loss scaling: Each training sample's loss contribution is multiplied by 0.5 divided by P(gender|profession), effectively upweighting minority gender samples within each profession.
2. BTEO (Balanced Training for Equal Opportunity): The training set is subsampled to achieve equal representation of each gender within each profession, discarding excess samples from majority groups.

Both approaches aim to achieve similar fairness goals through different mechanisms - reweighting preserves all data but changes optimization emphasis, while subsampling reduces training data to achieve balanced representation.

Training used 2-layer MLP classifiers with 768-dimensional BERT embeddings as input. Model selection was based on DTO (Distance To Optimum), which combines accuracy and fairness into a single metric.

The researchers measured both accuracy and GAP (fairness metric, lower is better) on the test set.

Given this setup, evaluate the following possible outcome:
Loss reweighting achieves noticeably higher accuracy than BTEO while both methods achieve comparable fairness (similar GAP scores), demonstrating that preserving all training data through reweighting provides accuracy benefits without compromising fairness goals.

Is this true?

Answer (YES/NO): NO